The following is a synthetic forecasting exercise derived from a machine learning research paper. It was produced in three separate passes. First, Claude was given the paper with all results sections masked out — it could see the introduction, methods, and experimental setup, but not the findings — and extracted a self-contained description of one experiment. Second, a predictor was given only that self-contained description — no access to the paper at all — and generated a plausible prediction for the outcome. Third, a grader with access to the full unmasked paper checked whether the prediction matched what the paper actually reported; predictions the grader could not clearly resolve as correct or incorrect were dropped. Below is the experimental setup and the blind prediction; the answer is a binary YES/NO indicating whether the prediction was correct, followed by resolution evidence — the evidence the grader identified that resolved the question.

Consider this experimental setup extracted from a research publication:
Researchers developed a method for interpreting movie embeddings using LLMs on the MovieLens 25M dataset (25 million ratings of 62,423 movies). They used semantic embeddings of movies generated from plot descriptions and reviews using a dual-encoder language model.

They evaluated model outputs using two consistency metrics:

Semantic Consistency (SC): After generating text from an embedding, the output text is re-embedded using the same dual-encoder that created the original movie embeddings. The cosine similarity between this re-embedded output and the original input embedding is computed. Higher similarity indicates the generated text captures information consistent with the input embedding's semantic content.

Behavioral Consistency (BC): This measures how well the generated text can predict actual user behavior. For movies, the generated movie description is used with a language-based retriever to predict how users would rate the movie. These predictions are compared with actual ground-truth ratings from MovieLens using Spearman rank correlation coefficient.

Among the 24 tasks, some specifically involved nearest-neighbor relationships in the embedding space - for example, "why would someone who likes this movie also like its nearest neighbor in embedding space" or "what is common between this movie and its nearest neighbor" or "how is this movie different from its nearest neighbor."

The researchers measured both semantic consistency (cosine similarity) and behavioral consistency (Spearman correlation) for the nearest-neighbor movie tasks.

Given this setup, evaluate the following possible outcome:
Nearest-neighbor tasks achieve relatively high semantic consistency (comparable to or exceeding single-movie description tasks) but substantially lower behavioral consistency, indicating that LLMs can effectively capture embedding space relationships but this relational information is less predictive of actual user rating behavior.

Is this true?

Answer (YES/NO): NO